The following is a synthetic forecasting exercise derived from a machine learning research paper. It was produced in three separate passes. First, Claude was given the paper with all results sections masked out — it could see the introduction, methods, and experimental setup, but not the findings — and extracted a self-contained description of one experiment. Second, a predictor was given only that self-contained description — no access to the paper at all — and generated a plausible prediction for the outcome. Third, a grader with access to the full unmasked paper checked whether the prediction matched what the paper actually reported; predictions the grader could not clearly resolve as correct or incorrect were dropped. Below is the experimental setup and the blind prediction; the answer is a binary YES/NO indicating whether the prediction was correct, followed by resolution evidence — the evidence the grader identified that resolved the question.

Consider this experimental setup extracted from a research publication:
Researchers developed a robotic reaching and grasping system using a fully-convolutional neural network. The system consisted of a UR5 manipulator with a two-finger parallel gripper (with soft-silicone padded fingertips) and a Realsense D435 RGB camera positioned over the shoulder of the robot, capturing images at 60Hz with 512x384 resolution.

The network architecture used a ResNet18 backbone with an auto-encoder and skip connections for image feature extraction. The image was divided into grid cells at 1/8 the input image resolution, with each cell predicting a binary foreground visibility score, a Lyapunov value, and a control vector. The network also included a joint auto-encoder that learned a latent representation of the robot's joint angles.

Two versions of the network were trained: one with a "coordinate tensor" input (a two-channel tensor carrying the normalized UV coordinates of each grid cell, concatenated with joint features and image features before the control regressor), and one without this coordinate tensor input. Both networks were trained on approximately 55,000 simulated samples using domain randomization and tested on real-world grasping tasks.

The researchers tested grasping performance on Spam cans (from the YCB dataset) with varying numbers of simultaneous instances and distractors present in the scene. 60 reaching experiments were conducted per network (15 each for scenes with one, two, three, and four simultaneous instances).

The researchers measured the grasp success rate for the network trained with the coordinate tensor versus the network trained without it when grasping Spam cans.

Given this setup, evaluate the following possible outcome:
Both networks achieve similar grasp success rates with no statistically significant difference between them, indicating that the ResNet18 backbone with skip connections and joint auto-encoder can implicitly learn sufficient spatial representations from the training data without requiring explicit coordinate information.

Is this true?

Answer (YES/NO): NO